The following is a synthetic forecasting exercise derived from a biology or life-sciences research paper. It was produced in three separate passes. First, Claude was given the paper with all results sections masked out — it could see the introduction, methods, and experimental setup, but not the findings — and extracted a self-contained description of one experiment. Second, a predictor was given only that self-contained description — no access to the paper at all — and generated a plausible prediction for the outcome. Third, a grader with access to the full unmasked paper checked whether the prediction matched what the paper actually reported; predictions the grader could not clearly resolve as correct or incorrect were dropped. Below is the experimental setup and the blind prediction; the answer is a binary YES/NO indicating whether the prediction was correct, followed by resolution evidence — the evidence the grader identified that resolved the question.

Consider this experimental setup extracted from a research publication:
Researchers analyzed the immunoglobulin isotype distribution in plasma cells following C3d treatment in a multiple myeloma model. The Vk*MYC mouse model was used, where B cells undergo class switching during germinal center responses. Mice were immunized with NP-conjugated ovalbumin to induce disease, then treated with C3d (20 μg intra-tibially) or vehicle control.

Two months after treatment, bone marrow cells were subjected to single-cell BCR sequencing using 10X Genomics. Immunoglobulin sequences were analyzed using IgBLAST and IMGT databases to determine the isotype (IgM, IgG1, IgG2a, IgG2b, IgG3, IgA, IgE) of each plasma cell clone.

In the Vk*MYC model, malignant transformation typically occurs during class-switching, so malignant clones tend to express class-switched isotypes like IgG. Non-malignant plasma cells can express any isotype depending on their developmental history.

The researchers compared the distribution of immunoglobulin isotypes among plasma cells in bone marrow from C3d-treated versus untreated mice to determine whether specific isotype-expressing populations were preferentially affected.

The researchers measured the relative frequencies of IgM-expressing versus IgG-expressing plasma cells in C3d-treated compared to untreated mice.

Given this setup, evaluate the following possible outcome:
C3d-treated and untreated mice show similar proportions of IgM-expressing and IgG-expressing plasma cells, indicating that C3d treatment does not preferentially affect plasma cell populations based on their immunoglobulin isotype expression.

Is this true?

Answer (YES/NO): NO